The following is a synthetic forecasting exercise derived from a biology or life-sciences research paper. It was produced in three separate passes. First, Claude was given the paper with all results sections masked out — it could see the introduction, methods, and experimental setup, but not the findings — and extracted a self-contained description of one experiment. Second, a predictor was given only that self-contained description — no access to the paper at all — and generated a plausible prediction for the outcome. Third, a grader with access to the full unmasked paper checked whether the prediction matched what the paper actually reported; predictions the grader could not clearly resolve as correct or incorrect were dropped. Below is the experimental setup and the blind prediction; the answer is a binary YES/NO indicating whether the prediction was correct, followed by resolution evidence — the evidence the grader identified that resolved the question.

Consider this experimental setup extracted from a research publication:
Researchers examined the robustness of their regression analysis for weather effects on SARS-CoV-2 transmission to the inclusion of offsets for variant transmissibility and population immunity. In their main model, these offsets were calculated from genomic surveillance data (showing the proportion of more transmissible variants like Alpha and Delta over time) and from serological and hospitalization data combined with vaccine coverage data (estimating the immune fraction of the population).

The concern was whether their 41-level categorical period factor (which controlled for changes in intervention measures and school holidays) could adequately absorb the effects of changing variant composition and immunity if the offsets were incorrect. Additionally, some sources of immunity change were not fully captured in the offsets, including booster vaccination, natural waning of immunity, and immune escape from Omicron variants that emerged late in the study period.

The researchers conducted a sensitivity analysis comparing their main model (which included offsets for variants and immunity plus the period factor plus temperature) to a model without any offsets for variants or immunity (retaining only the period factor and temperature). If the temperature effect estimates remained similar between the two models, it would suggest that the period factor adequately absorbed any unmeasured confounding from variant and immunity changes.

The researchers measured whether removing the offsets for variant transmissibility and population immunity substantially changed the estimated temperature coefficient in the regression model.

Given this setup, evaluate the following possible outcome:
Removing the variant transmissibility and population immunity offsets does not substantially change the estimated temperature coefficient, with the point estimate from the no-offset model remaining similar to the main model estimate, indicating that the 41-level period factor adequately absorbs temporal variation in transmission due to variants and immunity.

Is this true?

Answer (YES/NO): YES